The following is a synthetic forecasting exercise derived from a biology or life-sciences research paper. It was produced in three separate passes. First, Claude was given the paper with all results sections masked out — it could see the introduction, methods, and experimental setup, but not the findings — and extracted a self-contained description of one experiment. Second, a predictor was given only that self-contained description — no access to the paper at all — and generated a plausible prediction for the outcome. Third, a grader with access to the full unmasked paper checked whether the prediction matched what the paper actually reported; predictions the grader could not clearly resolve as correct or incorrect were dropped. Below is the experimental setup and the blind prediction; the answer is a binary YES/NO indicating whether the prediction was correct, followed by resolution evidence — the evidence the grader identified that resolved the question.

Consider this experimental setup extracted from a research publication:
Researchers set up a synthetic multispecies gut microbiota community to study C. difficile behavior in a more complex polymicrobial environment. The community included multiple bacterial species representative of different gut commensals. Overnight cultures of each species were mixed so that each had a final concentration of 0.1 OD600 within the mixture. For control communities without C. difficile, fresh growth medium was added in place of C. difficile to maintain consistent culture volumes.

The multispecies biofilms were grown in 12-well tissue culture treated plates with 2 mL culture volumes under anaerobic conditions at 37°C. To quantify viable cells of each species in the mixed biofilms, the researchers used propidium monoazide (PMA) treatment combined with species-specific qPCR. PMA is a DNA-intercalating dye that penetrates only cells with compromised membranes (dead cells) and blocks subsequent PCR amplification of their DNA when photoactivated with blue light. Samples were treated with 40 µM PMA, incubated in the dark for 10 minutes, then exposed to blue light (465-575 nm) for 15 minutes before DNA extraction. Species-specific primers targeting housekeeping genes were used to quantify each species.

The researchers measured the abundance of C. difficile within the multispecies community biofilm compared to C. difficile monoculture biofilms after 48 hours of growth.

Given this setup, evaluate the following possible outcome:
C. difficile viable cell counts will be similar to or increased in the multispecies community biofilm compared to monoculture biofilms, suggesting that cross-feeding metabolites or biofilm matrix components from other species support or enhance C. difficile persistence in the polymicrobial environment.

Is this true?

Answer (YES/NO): NO